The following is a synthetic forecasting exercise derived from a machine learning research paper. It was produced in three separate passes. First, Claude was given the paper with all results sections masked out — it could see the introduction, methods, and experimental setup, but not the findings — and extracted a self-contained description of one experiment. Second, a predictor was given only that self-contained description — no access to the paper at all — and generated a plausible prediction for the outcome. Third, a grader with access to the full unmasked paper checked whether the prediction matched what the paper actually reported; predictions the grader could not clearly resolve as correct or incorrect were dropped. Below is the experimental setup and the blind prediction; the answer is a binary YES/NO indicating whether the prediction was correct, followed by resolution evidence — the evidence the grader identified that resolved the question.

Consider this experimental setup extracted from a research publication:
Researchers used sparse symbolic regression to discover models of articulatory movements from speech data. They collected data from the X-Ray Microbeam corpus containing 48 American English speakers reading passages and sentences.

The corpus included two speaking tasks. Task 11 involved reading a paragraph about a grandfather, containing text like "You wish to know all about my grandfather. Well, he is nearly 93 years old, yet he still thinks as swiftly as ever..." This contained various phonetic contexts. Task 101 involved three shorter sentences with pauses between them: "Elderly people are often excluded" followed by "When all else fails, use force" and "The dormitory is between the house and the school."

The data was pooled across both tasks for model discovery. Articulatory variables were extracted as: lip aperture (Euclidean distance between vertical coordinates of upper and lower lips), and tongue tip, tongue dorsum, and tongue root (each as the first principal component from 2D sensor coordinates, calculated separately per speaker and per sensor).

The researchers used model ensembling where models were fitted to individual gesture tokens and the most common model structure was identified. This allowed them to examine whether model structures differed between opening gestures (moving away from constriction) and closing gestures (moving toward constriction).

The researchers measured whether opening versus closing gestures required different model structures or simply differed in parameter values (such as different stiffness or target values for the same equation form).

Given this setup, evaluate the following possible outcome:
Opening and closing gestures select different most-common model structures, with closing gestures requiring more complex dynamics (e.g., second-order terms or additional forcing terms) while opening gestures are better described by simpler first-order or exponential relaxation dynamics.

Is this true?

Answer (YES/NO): NO